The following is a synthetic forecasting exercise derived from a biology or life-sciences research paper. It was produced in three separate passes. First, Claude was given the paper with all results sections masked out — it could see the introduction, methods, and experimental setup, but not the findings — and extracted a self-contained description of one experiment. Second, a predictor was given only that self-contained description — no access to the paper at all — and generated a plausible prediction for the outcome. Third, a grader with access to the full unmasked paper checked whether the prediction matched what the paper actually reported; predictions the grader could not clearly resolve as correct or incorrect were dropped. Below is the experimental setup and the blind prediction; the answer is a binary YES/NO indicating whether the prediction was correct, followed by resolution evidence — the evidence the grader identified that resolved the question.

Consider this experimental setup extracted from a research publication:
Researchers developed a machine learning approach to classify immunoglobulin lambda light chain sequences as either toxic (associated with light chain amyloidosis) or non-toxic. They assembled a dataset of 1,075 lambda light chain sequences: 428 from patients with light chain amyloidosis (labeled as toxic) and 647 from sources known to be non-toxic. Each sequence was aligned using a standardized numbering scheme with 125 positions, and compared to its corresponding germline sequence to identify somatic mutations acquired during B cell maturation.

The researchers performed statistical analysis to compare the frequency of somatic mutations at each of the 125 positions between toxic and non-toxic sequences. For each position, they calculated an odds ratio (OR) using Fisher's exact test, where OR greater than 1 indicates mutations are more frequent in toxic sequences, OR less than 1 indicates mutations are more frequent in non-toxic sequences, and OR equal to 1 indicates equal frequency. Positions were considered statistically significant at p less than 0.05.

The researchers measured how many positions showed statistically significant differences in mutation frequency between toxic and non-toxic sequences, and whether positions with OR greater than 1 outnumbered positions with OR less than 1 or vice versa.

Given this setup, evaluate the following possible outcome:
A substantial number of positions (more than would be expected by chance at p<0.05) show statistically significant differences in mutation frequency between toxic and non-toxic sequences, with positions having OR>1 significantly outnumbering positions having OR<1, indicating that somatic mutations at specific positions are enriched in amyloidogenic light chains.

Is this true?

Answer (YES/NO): YES